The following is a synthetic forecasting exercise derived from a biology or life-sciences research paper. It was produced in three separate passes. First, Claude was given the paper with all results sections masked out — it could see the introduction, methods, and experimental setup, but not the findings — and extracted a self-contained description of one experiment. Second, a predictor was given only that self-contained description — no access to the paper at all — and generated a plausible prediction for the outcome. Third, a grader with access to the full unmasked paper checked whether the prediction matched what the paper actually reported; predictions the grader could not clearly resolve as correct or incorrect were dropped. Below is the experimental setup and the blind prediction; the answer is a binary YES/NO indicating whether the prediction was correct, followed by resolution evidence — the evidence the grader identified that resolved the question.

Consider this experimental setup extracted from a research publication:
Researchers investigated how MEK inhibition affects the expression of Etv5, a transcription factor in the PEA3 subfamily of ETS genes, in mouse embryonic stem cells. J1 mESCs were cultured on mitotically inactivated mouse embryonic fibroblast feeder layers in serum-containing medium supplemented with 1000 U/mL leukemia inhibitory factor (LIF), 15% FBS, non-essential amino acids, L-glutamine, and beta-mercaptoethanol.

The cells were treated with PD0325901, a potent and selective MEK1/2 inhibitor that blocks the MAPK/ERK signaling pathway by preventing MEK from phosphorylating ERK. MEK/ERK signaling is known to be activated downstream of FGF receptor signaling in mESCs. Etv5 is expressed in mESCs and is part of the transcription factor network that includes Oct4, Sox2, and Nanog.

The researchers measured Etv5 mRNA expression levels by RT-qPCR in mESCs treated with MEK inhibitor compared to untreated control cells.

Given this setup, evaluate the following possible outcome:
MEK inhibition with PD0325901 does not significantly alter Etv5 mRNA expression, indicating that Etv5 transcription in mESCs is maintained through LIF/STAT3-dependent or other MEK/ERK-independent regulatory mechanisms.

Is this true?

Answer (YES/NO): NO